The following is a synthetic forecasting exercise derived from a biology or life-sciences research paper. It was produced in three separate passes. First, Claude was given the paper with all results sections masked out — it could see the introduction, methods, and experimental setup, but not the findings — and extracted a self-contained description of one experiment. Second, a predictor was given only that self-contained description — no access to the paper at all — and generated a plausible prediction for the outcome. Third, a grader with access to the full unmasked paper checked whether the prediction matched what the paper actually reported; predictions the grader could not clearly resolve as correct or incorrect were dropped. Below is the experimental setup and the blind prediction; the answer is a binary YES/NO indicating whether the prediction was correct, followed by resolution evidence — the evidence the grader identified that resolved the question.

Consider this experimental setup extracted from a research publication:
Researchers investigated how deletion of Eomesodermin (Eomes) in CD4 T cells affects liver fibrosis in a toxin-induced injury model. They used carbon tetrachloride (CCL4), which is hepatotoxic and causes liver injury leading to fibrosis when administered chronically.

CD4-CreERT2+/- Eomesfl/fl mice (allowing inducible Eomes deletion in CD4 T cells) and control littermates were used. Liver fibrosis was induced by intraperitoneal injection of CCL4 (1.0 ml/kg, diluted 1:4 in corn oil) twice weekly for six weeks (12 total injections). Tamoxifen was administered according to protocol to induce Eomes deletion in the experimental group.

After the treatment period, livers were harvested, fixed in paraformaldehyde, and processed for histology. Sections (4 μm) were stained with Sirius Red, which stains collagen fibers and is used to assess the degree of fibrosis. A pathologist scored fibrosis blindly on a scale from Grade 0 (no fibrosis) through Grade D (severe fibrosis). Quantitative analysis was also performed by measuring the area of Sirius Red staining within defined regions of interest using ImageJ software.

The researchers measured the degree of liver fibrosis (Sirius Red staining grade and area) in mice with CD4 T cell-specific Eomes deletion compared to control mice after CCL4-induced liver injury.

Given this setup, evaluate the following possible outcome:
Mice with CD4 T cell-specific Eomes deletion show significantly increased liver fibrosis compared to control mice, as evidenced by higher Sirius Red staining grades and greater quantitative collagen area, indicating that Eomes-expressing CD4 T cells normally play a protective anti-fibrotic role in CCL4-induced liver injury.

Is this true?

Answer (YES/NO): YES